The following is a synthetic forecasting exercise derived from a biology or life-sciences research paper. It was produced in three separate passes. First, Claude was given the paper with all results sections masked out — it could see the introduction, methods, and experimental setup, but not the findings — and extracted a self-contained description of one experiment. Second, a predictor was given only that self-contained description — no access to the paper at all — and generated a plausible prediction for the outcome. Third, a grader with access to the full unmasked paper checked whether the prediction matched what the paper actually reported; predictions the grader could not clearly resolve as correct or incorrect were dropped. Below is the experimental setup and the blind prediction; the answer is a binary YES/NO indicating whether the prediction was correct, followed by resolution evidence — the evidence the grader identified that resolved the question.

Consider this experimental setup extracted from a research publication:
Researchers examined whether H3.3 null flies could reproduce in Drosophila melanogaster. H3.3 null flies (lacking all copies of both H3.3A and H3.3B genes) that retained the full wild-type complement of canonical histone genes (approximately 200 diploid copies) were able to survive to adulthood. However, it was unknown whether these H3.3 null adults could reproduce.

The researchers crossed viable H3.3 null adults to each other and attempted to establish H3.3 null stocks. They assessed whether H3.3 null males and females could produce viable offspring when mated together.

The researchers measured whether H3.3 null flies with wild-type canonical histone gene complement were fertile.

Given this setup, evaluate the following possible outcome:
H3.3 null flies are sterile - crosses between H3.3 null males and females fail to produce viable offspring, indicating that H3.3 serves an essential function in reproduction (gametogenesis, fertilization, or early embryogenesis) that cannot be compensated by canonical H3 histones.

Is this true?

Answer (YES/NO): YES